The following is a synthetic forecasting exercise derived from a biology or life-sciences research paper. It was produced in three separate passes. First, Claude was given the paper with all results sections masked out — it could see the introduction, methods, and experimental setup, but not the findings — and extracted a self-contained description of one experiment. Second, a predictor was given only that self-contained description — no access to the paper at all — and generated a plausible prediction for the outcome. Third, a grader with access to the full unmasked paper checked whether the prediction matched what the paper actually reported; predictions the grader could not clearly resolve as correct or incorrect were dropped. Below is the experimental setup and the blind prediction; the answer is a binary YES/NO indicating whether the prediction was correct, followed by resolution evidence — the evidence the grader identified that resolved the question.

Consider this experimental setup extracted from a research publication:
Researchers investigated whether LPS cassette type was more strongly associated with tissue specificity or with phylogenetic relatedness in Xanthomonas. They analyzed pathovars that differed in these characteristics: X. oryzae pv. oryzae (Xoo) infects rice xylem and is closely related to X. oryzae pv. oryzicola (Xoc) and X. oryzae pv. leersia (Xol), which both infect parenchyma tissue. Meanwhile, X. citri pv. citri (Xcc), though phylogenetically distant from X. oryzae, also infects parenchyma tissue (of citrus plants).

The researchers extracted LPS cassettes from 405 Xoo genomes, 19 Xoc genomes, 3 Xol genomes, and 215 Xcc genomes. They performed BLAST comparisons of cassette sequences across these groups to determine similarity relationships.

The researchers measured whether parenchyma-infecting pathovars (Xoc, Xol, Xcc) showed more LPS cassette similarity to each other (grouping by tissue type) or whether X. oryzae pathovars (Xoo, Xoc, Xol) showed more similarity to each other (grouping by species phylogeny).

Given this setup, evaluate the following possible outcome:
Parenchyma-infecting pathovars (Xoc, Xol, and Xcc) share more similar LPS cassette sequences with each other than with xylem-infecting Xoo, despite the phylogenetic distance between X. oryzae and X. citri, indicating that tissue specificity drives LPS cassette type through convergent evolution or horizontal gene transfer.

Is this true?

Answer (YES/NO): YES